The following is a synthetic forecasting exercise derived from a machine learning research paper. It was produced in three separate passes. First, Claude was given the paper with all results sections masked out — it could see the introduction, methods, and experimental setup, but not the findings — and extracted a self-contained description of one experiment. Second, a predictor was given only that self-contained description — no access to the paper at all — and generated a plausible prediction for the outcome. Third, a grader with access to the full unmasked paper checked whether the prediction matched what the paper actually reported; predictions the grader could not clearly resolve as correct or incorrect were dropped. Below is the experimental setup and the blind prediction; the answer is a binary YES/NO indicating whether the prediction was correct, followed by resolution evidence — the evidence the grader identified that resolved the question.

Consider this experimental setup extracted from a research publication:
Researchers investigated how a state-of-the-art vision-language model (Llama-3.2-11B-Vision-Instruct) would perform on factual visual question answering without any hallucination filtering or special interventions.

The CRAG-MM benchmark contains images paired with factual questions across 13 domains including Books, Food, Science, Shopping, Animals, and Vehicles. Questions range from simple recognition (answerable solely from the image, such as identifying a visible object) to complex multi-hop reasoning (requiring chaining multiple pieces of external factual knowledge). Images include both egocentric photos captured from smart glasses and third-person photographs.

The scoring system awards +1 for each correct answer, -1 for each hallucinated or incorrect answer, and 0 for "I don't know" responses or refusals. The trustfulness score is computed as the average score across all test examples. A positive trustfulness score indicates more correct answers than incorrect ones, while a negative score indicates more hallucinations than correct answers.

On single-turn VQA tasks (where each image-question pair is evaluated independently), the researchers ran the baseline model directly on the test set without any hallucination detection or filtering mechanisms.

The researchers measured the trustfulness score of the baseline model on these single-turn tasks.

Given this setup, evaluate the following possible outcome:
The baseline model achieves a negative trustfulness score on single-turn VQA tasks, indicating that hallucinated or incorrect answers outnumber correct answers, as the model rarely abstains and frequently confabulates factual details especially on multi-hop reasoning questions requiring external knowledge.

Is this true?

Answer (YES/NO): YES